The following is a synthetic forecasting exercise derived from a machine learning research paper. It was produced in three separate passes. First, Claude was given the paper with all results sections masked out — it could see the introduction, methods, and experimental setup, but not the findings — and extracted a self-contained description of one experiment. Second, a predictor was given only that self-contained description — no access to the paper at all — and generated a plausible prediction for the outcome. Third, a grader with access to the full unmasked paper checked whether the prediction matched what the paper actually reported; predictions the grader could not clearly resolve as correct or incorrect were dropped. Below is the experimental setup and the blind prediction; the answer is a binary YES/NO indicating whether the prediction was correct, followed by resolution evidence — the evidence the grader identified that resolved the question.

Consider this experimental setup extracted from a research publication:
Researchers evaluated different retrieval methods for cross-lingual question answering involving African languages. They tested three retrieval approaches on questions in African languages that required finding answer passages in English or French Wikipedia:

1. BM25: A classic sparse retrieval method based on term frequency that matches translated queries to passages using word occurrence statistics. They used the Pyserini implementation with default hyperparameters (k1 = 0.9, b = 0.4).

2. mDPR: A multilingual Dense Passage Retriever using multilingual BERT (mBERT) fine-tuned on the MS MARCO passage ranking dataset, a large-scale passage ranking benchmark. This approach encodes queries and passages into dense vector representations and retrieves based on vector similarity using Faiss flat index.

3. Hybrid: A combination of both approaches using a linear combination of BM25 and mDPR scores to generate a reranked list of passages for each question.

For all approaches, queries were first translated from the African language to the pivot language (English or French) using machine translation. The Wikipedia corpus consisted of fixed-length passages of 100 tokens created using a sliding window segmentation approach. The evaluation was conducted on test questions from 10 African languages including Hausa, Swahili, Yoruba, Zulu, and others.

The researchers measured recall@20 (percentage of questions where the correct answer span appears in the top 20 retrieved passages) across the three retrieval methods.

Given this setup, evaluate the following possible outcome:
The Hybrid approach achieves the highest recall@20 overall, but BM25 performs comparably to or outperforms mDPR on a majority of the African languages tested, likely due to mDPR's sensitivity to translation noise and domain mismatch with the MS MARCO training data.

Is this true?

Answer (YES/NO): NO